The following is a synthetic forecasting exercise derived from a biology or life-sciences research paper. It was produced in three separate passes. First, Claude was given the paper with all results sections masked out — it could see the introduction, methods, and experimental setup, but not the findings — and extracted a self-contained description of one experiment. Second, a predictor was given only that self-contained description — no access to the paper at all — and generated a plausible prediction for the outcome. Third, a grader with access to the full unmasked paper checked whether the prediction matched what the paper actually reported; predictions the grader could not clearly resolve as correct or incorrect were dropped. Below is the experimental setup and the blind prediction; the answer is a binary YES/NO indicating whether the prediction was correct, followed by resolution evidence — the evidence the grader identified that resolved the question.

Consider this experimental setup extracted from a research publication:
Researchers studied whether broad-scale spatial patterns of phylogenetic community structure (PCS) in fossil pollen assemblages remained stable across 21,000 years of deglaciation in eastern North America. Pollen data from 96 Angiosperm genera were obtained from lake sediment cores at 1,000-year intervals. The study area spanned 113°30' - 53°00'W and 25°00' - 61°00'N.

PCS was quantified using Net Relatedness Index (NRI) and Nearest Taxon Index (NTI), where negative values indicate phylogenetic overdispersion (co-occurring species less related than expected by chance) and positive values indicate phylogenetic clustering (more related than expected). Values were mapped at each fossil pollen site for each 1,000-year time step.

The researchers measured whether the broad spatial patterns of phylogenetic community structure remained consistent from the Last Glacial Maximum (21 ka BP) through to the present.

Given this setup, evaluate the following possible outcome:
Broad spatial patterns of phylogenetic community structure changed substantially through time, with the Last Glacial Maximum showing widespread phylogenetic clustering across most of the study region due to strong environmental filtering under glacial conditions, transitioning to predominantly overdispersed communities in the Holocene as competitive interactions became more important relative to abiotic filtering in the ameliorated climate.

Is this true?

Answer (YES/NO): NO